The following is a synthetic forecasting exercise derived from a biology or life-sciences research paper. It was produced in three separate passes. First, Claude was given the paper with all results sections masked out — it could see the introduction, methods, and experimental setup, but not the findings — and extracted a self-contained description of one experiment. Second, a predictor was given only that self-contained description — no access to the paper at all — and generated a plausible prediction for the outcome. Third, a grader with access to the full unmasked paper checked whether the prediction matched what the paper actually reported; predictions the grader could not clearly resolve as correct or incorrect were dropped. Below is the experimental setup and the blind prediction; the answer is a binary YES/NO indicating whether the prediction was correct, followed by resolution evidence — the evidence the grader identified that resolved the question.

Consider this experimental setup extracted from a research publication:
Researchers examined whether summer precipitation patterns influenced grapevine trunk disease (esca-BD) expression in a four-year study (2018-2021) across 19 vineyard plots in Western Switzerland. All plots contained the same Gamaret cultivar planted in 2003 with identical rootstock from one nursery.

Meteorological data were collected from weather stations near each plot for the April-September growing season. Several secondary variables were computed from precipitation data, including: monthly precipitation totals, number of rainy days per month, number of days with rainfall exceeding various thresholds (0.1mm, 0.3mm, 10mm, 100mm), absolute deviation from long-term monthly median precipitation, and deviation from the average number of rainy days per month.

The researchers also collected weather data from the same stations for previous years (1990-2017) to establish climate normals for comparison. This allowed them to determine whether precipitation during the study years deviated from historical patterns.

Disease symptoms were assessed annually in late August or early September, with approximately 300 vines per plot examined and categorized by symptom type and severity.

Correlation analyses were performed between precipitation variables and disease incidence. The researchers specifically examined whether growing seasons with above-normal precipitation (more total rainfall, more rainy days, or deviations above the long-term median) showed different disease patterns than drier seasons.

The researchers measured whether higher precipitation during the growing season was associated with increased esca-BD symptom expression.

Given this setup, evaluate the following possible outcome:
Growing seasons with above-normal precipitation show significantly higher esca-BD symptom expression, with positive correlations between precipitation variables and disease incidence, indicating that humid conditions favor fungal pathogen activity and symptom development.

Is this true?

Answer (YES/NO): YES